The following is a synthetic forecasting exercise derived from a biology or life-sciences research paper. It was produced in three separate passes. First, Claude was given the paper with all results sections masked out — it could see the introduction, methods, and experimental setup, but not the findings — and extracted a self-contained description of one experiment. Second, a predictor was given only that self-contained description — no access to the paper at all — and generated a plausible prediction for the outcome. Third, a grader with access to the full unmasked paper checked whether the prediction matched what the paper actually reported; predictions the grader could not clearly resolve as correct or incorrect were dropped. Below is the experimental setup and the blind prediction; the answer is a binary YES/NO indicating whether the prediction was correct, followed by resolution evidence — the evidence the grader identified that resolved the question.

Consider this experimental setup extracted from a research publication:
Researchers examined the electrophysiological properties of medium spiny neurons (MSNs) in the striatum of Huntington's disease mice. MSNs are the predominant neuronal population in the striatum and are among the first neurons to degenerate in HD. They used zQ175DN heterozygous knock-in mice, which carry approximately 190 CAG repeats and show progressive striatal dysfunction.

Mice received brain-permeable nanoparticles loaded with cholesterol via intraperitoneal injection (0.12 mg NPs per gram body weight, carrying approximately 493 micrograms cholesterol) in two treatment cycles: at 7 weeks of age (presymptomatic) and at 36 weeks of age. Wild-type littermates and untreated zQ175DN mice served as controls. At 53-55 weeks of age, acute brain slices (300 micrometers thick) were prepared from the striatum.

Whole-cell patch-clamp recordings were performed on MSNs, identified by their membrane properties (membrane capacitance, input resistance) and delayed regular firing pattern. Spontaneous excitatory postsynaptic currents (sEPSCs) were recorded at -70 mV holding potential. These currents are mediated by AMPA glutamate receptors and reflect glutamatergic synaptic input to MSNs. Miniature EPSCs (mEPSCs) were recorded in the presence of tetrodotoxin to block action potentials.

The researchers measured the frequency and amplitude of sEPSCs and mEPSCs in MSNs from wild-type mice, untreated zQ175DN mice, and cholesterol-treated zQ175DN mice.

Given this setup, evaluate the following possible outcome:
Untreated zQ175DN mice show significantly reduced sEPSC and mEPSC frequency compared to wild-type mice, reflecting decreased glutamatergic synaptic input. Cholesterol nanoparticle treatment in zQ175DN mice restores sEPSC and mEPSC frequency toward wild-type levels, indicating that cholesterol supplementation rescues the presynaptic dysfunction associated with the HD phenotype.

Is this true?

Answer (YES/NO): YES